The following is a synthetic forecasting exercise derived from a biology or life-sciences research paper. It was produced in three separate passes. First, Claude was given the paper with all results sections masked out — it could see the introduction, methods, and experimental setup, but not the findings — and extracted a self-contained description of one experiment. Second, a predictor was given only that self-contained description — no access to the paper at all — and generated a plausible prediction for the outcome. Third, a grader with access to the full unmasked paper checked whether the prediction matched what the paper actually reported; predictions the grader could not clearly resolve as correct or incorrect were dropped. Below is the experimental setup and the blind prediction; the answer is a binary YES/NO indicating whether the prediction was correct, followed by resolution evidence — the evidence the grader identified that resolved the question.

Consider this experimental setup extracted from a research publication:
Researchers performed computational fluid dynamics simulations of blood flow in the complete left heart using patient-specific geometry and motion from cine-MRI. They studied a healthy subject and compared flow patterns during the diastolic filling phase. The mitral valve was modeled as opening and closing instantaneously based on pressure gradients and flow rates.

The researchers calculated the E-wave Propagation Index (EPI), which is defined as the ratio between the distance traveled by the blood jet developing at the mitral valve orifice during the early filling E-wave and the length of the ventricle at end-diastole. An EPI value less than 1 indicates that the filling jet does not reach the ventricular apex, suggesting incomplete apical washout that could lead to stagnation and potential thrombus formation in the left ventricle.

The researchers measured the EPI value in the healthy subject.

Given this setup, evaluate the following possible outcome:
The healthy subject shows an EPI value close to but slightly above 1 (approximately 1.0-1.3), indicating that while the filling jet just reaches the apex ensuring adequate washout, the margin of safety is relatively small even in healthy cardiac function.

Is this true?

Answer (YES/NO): NO